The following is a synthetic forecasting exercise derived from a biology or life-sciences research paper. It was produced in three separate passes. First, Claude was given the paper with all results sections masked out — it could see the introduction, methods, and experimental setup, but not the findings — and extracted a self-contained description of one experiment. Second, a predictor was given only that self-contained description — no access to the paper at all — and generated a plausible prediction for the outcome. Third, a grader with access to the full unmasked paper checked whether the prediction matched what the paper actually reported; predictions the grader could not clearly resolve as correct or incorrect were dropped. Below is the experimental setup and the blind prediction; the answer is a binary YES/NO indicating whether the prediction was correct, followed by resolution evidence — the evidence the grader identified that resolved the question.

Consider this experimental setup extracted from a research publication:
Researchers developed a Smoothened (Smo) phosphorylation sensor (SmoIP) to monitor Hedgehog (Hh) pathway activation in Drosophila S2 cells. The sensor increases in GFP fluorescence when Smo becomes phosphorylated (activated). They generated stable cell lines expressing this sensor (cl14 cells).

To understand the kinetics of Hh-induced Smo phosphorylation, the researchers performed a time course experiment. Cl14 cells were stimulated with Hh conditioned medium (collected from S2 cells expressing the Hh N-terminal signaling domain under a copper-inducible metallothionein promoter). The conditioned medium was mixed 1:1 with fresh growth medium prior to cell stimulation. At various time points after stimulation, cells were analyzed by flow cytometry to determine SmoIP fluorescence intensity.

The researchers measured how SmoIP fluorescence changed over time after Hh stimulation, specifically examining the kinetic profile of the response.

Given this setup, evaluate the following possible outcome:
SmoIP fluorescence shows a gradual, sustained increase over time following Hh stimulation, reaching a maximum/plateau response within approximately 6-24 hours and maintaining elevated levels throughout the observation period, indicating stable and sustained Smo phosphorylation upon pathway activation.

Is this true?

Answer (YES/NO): YES